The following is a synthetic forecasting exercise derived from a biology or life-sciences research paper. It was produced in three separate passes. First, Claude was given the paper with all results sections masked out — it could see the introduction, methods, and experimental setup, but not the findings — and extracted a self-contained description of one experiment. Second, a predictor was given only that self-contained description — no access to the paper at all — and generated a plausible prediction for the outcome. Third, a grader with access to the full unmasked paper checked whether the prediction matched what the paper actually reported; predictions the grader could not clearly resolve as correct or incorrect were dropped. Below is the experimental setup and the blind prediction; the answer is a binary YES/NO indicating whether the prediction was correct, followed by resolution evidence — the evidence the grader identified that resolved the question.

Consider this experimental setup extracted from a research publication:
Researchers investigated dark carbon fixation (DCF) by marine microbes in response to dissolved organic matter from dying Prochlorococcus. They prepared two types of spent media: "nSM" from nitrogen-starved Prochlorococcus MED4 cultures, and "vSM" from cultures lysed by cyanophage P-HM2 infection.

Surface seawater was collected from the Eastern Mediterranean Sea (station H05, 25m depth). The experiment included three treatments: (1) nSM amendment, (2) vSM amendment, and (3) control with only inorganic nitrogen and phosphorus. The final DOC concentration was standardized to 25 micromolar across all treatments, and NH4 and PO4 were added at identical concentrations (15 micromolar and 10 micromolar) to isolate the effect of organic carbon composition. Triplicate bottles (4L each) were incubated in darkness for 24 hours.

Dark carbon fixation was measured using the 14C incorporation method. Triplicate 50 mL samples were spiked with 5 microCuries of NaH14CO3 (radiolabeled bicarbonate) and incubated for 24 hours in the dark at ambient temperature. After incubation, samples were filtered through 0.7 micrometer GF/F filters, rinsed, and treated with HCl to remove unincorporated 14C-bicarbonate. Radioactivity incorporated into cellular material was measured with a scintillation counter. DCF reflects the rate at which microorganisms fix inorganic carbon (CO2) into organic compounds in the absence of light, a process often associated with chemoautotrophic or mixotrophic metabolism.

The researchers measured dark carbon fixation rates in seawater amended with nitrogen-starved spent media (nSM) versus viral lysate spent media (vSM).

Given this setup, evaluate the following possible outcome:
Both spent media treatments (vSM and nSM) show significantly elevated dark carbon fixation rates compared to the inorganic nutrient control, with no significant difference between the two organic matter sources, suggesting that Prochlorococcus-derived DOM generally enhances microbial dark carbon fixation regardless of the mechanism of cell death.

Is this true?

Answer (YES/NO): NO